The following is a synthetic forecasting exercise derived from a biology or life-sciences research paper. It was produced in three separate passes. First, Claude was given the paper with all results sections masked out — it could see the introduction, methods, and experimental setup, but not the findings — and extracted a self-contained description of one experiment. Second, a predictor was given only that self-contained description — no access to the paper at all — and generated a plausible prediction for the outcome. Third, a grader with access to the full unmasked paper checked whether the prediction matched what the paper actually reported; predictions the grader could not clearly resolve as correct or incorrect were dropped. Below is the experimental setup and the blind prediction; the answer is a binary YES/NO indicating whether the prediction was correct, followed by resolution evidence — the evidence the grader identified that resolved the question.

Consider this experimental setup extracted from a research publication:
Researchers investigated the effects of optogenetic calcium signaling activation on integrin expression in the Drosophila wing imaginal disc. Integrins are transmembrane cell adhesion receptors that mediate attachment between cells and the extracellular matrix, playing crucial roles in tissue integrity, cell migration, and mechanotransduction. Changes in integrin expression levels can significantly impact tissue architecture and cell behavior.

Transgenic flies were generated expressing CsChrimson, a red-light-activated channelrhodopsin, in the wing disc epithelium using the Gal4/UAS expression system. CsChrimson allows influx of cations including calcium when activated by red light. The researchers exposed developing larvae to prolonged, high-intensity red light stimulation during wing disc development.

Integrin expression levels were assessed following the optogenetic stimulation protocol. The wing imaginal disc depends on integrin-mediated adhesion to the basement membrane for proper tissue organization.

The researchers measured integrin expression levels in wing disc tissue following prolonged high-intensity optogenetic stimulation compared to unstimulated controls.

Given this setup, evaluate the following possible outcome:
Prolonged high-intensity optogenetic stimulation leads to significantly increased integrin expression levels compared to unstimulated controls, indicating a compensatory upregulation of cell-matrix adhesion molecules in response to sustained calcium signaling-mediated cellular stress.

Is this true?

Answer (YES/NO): NO